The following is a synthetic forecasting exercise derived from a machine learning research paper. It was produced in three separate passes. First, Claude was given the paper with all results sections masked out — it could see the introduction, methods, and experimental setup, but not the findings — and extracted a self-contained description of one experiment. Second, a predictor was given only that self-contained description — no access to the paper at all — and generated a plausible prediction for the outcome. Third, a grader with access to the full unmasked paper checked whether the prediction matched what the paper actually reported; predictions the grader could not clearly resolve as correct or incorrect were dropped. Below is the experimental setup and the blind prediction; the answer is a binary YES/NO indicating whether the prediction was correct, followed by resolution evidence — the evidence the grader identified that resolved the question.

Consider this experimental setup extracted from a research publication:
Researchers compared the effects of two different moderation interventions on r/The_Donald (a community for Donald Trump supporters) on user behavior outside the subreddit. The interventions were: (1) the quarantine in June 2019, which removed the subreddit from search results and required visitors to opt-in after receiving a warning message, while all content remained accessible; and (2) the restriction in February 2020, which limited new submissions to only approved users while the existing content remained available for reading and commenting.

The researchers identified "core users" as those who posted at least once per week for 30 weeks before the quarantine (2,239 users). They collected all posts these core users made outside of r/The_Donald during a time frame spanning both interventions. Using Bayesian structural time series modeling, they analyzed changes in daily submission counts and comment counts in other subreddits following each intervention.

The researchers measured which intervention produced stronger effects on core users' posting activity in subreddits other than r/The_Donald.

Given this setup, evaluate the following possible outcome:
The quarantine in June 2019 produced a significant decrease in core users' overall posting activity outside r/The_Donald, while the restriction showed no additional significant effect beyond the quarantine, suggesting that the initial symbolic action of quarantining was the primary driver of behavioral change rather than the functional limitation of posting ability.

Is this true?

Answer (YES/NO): NO